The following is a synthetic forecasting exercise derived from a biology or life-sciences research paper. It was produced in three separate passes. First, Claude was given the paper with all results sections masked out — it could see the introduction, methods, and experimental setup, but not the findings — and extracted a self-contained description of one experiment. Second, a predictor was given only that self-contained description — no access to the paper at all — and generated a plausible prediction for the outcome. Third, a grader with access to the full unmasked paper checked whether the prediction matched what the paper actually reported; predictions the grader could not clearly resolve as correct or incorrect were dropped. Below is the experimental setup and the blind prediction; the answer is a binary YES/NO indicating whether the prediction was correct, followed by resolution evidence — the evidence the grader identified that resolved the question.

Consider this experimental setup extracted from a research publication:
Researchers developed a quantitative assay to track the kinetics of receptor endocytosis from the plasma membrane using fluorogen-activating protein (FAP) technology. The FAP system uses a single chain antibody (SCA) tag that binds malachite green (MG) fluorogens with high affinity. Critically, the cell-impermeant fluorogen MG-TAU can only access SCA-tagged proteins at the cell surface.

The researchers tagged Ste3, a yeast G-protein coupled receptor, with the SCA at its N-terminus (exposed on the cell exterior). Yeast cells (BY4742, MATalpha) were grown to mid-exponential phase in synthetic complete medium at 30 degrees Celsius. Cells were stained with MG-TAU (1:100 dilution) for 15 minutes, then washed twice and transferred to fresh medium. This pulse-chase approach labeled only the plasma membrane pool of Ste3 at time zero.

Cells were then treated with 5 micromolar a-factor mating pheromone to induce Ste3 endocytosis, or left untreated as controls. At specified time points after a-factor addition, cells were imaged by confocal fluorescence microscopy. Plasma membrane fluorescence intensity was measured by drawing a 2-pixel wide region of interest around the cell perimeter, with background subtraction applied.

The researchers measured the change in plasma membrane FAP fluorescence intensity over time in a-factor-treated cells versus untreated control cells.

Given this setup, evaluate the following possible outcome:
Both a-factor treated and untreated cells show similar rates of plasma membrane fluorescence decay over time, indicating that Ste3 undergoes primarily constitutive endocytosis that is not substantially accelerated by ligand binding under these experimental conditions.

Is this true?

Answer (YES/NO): NO